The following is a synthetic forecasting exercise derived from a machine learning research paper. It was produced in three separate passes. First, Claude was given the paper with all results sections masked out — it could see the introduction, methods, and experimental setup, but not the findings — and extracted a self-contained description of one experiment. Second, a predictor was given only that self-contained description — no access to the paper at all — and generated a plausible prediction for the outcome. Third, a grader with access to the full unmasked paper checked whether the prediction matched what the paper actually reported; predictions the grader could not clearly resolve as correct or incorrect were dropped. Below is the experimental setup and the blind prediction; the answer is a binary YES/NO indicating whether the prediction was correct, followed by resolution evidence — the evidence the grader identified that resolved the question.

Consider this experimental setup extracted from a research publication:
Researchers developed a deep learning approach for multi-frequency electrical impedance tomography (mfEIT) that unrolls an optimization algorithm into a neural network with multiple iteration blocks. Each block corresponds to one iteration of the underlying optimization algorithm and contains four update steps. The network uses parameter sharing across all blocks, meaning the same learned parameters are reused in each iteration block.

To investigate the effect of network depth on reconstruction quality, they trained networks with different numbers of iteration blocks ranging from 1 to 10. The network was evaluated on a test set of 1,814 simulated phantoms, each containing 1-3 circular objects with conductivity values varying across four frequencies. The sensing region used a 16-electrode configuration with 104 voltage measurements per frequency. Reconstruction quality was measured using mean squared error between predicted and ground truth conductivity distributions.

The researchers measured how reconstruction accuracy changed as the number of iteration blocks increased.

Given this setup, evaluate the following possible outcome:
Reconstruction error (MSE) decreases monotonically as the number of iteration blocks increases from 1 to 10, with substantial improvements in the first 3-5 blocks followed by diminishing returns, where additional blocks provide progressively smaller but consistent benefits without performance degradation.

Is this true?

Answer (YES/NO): NO